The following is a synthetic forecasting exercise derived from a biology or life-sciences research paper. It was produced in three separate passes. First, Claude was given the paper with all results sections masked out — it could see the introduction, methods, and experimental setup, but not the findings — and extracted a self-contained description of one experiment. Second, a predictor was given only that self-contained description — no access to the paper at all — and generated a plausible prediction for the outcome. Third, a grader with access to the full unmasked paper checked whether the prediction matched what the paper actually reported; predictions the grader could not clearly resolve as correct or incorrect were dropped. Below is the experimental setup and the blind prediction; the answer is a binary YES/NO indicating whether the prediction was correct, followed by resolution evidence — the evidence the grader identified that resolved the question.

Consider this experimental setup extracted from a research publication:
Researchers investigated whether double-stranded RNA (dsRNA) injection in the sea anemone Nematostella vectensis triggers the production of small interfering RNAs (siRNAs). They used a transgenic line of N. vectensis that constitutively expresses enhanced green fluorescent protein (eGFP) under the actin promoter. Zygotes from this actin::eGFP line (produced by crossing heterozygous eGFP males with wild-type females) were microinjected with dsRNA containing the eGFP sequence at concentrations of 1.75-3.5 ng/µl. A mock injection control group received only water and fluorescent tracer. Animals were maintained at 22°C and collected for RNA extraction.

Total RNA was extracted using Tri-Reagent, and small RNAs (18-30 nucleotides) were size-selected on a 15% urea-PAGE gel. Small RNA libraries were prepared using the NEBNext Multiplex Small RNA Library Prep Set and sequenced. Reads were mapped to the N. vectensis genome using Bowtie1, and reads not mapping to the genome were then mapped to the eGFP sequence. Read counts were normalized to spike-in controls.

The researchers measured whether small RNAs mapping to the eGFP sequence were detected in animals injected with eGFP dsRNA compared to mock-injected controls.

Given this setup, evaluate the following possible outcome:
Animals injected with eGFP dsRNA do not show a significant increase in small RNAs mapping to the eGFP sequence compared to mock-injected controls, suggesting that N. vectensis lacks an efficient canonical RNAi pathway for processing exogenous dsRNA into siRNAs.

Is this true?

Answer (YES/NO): NO